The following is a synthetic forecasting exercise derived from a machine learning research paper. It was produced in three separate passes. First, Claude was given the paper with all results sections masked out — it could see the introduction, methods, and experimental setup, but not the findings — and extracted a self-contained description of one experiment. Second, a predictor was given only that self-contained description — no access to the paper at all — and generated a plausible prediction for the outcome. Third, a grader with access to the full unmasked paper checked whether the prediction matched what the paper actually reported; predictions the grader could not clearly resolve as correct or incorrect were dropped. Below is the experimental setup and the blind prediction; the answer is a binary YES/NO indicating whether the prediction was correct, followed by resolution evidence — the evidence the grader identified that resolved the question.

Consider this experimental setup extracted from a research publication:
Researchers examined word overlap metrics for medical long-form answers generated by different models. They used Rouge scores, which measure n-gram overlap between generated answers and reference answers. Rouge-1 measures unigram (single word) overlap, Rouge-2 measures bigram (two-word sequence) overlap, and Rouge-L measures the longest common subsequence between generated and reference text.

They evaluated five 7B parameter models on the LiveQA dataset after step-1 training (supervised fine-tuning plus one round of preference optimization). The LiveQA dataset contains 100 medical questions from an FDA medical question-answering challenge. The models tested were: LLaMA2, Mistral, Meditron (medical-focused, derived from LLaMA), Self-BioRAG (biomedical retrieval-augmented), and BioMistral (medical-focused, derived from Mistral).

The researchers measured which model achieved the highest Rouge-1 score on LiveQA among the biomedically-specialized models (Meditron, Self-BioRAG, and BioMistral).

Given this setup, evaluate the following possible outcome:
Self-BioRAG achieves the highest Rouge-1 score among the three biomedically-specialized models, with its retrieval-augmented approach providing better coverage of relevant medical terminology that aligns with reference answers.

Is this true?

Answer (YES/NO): NO